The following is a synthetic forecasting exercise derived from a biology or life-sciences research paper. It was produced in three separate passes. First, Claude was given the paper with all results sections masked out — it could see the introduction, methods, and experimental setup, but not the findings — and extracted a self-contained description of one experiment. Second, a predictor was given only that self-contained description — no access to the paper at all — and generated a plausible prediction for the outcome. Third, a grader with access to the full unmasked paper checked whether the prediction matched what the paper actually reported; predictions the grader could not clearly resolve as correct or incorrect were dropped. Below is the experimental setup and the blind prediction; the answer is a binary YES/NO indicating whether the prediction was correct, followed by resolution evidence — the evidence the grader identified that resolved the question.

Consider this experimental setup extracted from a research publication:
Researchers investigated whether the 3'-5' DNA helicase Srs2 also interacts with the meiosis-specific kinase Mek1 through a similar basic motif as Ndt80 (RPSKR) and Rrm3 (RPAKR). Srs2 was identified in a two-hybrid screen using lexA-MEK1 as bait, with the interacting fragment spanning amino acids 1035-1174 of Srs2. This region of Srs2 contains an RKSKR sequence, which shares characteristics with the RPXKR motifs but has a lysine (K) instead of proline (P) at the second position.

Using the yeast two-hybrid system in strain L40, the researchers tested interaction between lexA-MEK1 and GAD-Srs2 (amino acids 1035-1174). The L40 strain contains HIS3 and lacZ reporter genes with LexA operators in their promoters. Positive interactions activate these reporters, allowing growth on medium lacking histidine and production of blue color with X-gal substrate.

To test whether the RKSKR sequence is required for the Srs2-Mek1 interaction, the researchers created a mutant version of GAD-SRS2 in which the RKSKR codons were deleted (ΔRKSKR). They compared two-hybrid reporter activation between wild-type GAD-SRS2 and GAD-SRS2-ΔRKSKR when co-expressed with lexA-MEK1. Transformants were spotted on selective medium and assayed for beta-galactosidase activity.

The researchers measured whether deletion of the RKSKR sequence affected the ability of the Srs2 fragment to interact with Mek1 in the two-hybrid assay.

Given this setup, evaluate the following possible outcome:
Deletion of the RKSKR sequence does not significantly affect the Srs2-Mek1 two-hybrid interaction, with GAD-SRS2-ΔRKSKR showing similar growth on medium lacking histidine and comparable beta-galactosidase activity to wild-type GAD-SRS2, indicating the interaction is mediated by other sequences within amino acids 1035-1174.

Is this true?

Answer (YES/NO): YES